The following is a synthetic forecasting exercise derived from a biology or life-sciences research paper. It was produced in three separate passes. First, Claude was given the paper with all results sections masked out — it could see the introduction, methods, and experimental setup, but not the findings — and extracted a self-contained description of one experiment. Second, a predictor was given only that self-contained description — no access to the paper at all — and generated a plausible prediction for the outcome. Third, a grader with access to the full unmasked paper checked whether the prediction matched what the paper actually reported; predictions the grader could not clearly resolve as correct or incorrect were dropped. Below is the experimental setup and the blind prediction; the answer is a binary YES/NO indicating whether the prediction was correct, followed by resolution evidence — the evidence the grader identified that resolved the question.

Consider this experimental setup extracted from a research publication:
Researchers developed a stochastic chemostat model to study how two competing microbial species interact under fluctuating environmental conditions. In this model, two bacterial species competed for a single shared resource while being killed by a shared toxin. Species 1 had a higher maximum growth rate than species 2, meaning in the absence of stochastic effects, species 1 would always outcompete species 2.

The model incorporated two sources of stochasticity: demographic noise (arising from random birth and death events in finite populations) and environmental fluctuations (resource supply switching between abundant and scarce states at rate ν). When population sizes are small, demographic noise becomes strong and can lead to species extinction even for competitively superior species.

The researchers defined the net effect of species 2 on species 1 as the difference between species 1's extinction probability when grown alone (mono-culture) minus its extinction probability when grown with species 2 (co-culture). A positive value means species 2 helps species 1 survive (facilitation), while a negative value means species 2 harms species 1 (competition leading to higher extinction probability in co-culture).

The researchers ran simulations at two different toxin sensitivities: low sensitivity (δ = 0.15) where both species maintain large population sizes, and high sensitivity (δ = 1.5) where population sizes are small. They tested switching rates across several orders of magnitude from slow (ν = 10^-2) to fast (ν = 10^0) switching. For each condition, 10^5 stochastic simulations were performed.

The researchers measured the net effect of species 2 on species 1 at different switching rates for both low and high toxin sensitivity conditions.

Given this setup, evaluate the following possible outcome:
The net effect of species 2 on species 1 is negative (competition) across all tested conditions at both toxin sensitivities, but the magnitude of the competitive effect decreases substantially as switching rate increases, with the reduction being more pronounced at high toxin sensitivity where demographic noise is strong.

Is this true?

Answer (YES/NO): NO